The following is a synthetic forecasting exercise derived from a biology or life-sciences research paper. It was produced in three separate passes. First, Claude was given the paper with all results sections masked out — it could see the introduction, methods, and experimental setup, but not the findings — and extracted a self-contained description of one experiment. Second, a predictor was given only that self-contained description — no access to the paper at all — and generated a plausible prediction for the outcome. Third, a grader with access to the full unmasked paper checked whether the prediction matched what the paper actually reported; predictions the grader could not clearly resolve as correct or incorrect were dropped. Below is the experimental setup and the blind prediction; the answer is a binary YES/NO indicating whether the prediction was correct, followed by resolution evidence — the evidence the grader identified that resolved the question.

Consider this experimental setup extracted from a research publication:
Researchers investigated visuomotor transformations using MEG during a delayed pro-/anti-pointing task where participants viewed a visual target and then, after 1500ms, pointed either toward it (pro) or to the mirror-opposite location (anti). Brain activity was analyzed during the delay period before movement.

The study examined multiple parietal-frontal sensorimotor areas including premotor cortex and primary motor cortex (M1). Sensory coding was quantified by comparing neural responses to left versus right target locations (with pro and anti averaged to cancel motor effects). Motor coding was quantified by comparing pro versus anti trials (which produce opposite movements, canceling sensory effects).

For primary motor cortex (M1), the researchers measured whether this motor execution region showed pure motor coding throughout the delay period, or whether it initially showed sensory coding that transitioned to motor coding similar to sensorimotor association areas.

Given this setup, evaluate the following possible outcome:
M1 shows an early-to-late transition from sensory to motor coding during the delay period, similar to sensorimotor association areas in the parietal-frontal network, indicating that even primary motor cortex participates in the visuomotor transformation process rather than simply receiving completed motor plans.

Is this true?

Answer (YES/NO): YES